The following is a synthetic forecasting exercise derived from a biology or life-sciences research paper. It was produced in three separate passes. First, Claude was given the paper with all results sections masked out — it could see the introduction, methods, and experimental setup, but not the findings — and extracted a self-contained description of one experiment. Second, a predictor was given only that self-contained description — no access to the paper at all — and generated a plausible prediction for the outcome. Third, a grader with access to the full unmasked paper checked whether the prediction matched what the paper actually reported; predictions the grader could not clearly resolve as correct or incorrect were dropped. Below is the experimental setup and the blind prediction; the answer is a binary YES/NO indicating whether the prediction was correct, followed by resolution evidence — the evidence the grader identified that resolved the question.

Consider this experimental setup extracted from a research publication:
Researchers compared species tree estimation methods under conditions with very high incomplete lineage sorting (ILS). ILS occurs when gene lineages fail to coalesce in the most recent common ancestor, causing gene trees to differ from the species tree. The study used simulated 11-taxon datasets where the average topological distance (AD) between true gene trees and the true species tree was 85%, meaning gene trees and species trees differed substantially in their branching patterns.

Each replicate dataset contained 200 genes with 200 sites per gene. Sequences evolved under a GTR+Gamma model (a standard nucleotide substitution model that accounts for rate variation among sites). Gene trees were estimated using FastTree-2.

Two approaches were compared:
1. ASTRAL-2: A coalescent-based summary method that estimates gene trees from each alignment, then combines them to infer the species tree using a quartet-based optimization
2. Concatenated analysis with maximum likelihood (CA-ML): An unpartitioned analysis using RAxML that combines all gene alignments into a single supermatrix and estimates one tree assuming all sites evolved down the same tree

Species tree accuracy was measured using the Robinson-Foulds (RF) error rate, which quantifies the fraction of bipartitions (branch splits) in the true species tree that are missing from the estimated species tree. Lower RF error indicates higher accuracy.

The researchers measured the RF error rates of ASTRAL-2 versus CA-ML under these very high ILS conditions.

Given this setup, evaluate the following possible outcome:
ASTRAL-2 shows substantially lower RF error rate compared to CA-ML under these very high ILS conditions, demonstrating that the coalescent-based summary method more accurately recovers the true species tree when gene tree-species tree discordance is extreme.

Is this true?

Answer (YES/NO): YES